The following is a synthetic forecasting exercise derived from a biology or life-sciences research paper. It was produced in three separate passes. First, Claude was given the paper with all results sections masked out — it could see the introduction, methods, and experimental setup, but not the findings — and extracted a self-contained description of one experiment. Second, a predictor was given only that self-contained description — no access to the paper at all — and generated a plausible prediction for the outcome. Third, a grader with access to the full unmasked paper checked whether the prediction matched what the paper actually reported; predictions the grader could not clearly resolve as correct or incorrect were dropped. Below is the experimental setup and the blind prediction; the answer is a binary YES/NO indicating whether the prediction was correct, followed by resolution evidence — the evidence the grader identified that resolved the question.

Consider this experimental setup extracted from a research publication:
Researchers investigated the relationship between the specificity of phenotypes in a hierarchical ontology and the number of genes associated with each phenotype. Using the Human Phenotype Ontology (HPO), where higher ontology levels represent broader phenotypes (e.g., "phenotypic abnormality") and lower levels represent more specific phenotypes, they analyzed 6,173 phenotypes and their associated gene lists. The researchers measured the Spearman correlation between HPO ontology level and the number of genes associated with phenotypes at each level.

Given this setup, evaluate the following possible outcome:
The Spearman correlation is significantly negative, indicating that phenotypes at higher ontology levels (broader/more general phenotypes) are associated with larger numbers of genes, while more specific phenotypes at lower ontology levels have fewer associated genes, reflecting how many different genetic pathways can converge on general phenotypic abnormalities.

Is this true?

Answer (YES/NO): NO